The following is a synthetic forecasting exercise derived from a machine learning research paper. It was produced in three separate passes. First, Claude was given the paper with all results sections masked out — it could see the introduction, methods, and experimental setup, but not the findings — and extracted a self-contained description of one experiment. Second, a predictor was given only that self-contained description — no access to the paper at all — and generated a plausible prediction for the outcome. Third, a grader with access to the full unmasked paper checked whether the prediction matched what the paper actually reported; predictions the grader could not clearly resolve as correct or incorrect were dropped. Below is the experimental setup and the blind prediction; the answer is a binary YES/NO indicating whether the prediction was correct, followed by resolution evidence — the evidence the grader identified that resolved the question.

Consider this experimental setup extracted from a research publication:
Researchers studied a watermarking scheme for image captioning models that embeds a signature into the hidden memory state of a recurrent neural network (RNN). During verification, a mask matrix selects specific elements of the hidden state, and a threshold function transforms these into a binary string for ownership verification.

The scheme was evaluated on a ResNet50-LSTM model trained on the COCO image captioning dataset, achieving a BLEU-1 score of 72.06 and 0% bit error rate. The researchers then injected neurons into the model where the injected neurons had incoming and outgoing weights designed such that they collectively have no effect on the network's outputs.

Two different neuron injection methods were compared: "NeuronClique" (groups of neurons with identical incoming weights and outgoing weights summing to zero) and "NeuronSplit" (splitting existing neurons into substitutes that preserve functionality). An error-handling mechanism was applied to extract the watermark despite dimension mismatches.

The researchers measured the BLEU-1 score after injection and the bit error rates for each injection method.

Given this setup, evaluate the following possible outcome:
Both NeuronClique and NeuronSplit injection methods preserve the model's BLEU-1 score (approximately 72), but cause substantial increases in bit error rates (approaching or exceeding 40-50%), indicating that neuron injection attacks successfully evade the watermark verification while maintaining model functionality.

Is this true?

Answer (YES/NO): YES